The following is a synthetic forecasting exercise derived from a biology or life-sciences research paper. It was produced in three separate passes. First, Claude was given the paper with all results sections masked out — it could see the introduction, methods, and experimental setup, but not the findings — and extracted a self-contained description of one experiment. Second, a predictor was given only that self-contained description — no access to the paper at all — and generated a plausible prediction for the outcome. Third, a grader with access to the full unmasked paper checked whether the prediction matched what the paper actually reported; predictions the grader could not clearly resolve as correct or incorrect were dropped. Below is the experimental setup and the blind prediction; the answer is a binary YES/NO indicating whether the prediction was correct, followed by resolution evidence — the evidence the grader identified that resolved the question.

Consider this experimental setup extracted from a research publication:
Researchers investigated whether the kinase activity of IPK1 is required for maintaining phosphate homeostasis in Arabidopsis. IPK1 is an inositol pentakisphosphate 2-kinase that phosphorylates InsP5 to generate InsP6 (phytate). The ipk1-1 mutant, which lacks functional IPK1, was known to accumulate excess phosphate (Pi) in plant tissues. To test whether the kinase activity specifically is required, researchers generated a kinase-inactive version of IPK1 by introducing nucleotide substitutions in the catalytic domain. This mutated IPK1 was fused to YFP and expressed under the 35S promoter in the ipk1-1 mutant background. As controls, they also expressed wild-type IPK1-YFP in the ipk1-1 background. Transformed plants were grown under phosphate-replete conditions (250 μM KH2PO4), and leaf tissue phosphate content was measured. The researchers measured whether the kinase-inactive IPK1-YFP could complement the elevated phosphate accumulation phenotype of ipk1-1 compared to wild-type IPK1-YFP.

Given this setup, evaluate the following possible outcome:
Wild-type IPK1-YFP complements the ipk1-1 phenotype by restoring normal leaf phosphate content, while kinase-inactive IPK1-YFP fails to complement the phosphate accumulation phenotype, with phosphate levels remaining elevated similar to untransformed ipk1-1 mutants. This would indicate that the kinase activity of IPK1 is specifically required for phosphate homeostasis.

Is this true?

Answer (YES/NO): YES